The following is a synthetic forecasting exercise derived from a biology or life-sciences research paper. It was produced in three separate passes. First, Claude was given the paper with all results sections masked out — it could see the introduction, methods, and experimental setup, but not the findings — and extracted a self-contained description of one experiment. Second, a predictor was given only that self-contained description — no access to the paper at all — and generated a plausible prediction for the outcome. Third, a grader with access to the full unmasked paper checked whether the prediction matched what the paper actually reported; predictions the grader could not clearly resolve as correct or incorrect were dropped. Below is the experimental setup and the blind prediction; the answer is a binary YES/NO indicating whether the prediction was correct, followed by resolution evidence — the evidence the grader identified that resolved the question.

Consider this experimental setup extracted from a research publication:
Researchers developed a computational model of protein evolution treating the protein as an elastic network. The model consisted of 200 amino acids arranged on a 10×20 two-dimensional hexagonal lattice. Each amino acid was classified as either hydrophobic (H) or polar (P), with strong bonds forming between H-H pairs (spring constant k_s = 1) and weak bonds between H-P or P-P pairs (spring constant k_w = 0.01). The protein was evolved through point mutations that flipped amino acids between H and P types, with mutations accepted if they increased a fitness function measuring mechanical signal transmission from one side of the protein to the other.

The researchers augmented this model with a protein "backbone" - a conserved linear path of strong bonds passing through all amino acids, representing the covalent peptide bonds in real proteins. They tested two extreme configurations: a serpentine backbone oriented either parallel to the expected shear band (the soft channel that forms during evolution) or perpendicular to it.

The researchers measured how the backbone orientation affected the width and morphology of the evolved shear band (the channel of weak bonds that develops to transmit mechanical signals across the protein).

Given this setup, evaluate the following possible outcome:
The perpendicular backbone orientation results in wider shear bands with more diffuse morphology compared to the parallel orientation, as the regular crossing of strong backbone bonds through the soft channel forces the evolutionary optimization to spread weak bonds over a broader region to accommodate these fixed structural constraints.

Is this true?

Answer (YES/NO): YES